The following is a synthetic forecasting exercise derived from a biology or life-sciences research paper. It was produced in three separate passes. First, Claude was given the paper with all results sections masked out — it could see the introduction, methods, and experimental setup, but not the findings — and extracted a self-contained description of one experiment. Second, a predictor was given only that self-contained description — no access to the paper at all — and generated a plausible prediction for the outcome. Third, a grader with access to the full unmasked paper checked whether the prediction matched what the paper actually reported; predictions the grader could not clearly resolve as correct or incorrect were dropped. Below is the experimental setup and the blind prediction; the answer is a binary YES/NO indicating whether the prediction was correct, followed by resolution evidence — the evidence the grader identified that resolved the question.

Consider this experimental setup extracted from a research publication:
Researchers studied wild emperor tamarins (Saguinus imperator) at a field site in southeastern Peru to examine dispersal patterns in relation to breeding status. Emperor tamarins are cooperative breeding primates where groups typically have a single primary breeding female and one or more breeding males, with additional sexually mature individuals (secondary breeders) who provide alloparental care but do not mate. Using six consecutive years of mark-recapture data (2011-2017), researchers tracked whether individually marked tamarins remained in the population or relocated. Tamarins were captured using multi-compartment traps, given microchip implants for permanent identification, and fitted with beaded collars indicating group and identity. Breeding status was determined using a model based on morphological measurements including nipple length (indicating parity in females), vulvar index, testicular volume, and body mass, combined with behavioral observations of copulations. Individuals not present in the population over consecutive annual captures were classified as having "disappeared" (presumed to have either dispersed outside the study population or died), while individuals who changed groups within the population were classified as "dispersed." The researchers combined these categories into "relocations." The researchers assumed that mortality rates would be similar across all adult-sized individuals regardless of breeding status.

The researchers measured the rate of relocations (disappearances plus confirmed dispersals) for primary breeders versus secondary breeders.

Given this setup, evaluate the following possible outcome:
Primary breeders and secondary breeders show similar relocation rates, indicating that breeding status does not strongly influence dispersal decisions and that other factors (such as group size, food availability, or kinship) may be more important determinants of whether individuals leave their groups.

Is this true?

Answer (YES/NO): NO